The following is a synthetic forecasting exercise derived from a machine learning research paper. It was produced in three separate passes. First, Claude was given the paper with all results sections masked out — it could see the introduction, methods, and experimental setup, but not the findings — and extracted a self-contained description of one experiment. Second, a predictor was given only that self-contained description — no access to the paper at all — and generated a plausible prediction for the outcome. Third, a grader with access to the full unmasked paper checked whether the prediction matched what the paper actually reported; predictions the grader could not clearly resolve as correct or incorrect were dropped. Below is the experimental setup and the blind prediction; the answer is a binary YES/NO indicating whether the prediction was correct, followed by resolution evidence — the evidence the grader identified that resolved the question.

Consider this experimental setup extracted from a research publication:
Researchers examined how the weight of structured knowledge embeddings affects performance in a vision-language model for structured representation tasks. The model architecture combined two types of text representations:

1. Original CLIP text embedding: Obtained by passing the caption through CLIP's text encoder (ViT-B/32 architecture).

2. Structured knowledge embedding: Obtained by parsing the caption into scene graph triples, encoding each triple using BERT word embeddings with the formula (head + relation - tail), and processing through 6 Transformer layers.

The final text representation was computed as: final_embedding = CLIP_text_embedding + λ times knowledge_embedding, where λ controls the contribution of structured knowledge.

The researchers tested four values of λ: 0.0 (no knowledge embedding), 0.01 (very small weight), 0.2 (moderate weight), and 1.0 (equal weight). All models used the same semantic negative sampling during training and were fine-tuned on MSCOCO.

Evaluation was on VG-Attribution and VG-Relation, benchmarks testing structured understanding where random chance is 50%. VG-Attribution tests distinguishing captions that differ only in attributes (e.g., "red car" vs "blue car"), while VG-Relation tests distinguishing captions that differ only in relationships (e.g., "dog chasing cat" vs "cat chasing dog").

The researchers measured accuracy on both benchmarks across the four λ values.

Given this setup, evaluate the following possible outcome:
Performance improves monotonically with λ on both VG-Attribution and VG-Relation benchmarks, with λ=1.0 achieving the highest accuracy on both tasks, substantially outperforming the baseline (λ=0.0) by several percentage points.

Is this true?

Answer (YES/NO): NO